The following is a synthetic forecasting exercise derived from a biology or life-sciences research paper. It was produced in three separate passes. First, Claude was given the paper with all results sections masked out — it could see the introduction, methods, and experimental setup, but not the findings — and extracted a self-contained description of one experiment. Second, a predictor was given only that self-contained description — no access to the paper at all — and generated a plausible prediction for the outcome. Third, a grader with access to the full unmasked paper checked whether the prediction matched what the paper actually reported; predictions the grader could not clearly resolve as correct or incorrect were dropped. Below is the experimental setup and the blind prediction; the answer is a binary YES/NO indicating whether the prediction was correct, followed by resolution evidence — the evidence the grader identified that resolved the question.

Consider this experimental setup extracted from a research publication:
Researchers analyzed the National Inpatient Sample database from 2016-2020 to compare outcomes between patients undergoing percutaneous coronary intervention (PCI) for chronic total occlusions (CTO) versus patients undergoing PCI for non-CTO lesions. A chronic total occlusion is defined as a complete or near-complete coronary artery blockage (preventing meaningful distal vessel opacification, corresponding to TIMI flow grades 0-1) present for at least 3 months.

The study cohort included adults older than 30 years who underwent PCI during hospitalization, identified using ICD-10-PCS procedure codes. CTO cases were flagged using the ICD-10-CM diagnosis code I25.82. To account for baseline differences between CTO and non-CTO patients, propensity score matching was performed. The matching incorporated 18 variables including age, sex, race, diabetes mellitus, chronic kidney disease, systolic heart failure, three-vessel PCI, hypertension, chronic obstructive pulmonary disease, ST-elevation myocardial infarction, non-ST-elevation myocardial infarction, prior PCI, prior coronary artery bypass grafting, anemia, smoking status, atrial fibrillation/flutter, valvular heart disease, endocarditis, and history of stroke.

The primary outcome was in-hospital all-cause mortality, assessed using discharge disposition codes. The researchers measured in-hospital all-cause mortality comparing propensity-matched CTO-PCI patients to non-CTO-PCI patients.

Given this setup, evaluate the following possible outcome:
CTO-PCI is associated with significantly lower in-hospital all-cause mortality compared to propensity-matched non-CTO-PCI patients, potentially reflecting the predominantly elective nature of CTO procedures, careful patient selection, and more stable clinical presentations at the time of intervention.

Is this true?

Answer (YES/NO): NO